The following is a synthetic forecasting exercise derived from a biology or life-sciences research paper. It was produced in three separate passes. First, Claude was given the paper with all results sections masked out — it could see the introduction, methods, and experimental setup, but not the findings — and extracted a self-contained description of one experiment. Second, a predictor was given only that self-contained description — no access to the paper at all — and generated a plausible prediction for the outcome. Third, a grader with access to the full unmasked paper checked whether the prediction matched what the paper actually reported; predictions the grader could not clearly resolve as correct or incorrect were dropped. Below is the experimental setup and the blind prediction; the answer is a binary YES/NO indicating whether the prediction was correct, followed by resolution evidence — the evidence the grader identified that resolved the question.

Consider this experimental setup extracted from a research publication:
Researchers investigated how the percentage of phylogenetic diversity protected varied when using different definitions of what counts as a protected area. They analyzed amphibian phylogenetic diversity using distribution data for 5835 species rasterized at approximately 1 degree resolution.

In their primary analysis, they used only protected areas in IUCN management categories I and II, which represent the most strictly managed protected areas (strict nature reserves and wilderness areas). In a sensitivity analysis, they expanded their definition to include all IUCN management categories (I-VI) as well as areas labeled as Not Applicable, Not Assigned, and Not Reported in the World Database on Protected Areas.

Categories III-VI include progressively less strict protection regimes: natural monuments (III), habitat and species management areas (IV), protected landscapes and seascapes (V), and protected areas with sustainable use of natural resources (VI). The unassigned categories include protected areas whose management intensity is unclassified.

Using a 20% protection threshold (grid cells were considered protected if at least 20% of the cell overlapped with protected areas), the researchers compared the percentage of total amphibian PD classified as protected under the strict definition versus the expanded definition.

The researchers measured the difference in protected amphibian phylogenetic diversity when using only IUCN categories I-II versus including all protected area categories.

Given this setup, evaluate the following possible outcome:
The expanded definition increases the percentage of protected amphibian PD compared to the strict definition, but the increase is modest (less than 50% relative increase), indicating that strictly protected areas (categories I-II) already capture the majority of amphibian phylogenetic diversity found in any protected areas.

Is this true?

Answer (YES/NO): NO